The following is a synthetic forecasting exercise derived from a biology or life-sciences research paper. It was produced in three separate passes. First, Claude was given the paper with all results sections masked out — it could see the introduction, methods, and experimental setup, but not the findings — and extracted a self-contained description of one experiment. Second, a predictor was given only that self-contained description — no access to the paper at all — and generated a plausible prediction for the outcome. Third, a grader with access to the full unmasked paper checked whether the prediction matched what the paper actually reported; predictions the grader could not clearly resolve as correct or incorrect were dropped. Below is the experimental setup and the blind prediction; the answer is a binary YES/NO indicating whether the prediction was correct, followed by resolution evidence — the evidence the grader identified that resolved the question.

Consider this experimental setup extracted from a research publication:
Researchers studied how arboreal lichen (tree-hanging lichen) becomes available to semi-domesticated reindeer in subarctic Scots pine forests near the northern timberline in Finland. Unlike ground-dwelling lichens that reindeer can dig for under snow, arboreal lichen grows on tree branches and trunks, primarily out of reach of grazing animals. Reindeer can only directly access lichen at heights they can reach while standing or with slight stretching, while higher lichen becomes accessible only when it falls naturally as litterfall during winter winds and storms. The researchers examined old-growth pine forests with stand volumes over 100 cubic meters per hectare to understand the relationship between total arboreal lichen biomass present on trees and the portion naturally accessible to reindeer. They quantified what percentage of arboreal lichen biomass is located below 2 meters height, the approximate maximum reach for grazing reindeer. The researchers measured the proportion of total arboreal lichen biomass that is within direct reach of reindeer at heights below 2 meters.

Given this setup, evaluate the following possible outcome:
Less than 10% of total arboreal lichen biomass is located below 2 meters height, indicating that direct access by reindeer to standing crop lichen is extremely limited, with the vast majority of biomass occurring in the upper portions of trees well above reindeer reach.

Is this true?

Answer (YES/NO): YES